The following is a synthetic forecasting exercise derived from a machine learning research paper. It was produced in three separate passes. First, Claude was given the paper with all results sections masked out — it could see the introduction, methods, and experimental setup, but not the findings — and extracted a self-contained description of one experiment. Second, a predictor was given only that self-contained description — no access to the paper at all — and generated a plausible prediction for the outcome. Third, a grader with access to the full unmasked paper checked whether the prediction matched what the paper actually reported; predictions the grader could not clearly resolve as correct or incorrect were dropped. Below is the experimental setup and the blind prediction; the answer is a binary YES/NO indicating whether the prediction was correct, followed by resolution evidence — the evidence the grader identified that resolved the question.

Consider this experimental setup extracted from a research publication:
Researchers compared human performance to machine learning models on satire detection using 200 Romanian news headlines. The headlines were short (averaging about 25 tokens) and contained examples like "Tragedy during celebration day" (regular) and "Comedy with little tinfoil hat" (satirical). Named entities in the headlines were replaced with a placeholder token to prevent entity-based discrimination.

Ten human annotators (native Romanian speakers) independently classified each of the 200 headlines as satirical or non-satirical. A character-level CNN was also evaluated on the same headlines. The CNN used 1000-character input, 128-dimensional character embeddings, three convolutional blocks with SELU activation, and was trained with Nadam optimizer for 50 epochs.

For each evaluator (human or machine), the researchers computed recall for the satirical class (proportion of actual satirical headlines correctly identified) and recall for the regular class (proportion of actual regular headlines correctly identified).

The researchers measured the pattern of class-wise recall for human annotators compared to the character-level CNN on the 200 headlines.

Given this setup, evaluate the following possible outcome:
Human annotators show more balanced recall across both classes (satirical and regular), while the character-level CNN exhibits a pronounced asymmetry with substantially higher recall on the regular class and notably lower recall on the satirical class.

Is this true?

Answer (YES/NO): NO